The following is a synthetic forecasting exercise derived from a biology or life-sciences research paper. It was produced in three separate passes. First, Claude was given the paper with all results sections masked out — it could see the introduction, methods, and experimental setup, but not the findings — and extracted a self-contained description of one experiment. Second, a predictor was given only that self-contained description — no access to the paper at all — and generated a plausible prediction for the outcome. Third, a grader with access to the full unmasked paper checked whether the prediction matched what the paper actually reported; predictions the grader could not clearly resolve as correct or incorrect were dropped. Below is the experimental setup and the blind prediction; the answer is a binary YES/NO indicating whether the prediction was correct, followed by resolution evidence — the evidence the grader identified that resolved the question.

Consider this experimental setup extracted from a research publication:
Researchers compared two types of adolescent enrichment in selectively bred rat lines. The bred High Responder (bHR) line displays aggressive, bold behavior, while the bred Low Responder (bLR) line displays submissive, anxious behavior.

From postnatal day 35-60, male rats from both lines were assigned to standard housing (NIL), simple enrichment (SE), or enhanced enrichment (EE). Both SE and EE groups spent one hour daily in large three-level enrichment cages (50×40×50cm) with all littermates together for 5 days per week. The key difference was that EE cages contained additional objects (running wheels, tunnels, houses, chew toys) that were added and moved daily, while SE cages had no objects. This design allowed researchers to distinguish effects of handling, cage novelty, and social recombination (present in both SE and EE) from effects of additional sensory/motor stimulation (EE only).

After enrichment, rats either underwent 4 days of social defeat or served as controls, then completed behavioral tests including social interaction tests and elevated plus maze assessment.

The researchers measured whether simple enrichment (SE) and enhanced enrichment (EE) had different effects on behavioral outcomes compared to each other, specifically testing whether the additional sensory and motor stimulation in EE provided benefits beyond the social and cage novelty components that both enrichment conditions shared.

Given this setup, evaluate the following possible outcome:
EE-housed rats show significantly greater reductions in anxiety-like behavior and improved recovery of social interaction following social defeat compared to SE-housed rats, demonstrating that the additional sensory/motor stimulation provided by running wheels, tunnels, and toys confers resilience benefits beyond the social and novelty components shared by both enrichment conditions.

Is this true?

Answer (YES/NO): NO